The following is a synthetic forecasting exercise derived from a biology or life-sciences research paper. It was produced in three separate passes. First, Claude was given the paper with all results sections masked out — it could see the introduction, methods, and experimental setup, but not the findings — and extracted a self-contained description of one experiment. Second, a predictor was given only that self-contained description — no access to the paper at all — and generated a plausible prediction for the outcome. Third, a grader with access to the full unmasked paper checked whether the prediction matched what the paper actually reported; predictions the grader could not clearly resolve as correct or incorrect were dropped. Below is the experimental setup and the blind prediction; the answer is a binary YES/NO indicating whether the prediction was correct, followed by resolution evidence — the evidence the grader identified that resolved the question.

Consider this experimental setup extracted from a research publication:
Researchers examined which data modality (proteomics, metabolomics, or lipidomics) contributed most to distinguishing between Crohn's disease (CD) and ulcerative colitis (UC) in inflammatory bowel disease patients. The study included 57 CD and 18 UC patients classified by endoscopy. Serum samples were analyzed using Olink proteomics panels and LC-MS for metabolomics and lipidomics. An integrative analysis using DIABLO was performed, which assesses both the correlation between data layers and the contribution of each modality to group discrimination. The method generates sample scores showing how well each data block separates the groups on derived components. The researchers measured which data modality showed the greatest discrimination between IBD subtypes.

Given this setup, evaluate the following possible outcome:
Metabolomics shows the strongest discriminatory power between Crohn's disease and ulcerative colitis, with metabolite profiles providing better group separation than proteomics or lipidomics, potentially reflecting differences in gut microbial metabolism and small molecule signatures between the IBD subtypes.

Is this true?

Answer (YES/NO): NO